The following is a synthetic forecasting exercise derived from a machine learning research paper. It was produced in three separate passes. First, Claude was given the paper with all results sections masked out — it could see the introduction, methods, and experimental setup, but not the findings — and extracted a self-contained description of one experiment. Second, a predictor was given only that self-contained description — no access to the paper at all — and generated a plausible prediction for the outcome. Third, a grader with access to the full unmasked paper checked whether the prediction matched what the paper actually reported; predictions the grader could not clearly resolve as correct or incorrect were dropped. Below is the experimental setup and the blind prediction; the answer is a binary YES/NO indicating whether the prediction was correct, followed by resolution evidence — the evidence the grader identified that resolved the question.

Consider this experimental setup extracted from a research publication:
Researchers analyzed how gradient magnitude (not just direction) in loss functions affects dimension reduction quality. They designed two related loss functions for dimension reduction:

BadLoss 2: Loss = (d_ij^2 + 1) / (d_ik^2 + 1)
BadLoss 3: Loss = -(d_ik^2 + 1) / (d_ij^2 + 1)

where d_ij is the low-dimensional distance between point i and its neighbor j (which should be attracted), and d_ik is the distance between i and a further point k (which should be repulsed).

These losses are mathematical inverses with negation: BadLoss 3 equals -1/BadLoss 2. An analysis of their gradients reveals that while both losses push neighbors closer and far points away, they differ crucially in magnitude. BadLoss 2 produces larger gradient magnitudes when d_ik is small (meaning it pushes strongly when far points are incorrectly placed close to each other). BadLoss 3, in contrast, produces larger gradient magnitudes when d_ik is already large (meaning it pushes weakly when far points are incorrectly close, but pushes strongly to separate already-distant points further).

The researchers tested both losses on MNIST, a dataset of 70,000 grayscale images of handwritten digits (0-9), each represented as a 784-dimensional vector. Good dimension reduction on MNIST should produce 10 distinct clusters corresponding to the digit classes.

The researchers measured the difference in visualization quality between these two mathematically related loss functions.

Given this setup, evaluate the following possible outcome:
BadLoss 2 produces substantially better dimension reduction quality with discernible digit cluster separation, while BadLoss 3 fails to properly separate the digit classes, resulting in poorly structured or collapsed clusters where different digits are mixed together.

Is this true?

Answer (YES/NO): YES